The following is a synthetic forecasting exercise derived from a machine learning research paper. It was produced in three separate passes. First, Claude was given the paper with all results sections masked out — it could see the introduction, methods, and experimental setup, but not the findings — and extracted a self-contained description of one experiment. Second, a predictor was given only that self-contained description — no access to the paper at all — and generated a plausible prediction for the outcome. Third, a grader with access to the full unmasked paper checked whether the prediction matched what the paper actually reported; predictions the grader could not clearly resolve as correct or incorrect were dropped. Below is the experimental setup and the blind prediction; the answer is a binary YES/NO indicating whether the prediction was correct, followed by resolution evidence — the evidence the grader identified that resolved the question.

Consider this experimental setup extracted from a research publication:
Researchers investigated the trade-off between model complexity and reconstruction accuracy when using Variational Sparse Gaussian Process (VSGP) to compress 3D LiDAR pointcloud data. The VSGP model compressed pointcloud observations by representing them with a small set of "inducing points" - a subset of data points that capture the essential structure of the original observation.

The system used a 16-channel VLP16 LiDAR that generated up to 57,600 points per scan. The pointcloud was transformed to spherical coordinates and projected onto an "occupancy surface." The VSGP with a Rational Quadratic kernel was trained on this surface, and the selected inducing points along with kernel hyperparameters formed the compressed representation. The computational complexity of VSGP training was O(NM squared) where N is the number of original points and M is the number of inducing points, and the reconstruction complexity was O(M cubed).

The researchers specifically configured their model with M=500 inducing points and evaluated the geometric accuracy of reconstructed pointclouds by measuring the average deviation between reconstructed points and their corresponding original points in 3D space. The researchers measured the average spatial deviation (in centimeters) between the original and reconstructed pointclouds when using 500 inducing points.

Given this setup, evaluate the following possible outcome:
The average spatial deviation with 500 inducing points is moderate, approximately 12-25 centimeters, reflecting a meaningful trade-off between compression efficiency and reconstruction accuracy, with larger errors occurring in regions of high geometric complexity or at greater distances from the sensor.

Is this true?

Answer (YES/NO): NO